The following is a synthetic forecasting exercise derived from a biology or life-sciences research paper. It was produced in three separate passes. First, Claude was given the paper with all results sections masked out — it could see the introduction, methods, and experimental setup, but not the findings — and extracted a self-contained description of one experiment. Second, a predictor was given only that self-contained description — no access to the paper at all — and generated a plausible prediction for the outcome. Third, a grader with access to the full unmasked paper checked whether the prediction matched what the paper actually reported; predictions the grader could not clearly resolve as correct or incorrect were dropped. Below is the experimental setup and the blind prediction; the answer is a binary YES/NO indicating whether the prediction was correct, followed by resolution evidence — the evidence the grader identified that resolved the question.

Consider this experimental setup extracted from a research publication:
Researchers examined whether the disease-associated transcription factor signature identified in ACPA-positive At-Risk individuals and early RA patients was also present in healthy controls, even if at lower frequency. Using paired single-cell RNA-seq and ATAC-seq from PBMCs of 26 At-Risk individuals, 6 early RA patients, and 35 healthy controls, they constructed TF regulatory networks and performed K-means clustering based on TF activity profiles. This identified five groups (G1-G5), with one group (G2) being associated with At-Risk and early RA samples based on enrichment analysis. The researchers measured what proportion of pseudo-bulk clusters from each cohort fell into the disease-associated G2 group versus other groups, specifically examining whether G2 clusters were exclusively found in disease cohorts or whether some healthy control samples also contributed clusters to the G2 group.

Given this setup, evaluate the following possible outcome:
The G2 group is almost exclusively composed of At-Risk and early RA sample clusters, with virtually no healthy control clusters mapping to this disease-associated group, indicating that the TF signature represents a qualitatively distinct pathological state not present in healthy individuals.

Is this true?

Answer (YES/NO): NO